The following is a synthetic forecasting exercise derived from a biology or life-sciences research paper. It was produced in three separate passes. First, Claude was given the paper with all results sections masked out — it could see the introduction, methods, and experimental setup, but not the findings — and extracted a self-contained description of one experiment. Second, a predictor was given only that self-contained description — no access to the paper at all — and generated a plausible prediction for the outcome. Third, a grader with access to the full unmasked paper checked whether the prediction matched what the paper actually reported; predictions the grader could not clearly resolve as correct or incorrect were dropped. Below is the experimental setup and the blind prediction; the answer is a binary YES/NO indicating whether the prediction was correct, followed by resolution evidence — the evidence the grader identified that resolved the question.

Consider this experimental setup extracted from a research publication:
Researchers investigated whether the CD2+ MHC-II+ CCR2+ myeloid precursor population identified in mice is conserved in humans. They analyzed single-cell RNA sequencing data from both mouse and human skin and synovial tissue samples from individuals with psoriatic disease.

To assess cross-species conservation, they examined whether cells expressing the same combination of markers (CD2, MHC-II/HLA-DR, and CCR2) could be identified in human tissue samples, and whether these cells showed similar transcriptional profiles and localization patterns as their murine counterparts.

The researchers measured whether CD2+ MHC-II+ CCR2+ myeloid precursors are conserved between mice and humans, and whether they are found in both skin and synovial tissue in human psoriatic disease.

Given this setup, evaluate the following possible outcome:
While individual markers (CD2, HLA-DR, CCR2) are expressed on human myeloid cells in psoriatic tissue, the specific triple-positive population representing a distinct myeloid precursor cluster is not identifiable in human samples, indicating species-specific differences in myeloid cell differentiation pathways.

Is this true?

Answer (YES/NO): NO